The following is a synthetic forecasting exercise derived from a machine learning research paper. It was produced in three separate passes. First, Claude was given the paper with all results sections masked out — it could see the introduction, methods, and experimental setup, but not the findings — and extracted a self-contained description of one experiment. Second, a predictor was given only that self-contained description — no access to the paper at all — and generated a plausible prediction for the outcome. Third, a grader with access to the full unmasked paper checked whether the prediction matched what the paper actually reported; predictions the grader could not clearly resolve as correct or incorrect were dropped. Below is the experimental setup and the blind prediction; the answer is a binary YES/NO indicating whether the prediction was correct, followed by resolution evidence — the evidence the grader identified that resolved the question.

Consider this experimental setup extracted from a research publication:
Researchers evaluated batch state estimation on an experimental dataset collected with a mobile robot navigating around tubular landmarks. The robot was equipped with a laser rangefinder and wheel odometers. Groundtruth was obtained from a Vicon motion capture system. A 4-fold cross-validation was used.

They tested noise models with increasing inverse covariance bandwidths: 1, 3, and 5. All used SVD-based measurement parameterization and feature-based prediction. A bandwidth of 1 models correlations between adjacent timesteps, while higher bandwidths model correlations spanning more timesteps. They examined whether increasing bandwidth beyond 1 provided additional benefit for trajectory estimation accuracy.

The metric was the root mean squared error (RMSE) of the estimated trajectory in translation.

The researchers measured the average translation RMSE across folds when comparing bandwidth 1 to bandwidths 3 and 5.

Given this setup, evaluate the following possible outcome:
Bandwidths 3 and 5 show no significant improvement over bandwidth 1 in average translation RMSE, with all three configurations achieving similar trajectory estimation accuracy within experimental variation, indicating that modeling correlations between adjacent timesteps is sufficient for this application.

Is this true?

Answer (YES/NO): YES